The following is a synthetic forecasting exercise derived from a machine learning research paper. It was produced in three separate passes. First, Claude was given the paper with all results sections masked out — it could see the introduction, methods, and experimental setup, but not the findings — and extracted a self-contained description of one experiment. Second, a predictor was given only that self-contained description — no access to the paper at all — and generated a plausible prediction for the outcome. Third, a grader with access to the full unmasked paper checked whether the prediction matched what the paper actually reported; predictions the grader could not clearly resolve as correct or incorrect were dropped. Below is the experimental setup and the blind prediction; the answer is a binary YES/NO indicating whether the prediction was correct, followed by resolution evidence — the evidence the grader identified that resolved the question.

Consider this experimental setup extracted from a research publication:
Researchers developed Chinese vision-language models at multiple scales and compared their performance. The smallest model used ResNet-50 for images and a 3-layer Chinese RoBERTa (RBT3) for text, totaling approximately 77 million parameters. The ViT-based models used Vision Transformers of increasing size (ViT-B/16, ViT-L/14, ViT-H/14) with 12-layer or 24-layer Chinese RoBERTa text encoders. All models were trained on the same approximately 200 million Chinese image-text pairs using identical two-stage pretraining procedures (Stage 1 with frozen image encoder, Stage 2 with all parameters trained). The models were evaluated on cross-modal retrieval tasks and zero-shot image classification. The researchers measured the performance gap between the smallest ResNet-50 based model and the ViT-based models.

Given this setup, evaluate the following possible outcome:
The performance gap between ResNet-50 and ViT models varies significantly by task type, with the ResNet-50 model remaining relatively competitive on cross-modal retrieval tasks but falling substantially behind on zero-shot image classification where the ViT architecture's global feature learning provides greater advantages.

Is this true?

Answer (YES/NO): NO